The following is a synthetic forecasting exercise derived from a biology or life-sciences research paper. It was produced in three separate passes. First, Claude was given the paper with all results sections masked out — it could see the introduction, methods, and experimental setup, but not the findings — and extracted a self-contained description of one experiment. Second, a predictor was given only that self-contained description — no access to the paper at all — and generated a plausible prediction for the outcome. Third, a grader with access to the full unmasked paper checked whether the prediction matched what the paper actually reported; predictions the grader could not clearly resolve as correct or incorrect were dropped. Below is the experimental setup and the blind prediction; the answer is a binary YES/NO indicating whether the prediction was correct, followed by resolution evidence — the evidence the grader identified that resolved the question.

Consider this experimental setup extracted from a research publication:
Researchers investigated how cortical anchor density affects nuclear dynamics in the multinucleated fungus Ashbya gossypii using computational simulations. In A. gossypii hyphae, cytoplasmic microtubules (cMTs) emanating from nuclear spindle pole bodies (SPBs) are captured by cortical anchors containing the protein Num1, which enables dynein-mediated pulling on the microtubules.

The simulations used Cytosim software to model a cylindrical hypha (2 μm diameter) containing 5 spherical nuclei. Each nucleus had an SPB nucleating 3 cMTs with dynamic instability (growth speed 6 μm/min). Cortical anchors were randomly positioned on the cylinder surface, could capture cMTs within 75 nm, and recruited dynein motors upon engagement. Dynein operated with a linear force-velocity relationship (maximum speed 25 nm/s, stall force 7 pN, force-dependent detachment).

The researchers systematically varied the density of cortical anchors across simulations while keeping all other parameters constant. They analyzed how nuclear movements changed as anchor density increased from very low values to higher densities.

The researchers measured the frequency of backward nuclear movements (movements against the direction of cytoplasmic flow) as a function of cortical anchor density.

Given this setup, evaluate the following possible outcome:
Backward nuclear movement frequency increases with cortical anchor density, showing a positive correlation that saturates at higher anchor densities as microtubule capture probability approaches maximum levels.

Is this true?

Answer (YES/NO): YES